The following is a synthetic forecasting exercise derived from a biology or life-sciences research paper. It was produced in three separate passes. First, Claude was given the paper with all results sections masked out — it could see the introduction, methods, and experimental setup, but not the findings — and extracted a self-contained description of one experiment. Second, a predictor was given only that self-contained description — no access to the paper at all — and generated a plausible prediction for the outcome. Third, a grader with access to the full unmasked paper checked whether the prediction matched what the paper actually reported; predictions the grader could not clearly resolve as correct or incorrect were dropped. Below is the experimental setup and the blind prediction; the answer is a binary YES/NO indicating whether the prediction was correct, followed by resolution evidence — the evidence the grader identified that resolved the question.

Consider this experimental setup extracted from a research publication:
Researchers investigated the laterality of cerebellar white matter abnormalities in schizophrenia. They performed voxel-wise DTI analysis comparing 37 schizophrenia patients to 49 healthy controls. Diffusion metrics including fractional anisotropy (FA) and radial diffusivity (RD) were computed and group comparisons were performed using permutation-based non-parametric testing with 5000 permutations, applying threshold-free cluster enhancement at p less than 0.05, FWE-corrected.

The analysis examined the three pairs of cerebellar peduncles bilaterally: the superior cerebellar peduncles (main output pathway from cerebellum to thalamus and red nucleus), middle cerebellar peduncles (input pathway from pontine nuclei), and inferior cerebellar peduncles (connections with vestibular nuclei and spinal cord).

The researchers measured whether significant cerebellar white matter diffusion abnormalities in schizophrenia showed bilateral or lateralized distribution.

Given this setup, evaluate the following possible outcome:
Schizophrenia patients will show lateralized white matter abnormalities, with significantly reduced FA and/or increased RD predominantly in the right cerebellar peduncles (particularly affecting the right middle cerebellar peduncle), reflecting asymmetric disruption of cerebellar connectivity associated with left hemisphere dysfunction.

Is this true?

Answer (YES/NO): NO